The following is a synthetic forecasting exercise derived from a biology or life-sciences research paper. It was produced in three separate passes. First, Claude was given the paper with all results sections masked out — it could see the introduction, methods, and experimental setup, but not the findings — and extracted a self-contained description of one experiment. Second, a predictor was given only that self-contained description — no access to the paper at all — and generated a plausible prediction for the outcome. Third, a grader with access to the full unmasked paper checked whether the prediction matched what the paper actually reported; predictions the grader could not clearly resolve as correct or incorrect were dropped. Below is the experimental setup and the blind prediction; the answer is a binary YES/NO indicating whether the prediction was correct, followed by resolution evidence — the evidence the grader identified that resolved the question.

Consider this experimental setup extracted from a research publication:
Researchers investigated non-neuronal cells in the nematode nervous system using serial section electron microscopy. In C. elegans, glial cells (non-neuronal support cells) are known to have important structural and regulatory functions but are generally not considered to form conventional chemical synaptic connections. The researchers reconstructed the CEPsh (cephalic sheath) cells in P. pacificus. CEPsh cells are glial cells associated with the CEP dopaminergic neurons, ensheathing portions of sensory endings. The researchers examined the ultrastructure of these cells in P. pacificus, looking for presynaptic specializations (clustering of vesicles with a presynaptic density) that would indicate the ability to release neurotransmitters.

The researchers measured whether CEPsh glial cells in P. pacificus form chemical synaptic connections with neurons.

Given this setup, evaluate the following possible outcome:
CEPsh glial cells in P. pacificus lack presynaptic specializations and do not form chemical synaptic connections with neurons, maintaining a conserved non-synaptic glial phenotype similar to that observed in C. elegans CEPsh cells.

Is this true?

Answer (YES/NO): NO